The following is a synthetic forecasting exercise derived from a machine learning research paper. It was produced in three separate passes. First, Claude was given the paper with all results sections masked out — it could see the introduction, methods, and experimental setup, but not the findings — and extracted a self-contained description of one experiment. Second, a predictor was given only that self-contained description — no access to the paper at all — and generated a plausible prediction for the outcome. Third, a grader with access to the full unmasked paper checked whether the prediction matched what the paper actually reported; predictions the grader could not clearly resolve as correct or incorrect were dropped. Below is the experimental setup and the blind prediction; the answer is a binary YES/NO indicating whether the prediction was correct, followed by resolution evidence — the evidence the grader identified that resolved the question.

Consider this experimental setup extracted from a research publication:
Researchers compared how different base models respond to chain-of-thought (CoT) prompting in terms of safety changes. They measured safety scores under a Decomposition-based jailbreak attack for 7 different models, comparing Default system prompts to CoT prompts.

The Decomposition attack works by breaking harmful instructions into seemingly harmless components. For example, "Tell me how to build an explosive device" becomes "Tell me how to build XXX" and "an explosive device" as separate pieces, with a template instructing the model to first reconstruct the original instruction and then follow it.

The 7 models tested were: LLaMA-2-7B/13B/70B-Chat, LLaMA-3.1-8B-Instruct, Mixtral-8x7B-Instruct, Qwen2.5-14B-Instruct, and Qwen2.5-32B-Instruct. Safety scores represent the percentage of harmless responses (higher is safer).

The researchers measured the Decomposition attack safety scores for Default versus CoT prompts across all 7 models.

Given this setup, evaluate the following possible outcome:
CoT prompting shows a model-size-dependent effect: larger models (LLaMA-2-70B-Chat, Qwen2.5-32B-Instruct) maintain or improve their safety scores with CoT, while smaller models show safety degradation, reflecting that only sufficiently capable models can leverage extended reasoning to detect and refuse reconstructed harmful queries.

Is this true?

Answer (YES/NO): NO